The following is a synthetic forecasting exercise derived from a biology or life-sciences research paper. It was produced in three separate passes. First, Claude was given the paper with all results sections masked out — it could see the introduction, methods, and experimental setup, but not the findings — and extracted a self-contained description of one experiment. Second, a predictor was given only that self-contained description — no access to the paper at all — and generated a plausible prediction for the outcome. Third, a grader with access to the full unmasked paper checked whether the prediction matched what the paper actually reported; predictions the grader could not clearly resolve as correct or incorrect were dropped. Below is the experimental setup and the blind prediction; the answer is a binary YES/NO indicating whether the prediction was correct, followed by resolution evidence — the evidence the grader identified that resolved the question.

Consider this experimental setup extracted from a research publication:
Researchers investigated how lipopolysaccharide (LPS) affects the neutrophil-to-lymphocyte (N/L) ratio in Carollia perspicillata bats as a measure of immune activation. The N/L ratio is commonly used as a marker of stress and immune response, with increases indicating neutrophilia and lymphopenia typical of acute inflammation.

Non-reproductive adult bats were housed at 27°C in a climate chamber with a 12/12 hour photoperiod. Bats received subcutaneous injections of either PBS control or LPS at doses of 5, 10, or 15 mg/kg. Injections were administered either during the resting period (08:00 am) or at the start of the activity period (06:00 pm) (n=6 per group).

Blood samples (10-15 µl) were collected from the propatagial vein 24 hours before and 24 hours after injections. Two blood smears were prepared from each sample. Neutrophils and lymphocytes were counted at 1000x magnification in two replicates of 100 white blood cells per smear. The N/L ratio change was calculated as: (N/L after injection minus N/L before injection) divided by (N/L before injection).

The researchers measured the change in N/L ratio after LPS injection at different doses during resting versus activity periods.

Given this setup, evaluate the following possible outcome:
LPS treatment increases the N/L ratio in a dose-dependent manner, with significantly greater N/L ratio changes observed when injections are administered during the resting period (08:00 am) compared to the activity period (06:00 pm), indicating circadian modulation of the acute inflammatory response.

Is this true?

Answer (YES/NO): NO